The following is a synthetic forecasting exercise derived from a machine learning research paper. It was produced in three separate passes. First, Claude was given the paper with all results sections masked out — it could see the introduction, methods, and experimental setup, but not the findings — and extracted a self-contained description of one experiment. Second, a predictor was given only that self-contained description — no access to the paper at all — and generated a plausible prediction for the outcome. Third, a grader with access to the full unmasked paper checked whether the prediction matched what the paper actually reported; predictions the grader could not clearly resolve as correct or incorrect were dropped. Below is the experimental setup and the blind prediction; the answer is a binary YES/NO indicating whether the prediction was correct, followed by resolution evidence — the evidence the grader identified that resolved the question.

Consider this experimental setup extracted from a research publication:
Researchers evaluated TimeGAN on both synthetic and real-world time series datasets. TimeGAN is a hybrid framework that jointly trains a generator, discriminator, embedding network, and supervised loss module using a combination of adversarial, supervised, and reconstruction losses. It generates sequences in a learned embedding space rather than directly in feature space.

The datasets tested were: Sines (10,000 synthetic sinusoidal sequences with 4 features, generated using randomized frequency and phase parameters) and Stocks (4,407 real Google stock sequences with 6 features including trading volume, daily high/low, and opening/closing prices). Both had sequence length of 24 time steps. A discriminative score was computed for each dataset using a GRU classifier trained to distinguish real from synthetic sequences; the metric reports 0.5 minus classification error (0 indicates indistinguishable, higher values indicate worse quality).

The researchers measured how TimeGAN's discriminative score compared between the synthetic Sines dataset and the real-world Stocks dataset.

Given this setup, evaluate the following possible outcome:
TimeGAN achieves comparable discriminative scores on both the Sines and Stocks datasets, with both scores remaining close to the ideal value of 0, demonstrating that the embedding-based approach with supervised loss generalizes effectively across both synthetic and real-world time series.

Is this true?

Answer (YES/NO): NO